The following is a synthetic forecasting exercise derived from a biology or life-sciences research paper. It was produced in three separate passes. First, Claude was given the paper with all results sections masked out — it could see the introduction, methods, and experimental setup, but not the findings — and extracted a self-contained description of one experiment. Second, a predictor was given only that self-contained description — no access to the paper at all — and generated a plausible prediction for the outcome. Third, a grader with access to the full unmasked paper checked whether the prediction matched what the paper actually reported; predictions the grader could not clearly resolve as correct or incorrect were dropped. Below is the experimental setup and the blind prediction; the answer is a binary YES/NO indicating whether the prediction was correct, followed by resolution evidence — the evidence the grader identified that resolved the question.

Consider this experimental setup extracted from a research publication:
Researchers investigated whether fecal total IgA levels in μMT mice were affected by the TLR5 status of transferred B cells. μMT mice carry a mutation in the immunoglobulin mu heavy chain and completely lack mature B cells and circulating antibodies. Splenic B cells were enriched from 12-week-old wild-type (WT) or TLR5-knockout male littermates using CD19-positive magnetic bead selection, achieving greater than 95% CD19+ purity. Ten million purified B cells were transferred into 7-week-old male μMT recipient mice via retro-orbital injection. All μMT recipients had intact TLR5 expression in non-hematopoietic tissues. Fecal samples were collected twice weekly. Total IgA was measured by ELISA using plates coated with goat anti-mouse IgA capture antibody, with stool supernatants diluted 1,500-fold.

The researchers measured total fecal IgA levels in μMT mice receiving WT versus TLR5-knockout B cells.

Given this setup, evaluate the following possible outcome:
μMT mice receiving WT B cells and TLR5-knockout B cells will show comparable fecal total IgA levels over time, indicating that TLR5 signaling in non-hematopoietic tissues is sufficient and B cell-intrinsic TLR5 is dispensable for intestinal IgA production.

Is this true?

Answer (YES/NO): YES